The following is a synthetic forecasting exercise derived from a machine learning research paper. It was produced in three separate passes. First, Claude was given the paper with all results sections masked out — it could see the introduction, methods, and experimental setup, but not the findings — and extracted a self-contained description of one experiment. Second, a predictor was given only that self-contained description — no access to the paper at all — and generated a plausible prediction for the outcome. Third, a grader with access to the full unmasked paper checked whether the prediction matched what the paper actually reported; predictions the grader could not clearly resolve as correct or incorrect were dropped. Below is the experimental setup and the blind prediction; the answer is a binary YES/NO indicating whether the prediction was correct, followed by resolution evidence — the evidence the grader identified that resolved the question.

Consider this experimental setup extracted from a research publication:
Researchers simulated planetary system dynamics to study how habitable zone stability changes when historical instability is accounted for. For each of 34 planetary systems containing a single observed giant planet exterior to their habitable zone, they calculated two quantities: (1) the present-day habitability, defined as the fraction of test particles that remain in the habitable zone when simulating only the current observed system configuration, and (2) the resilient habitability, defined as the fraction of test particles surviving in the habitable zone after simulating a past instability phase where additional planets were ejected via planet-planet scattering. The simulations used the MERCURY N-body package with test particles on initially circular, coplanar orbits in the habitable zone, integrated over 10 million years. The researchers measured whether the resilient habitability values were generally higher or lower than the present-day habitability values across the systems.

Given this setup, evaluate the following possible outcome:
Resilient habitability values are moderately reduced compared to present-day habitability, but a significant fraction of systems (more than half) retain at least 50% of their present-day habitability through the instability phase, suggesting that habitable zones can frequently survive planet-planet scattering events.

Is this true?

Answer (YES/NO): NO